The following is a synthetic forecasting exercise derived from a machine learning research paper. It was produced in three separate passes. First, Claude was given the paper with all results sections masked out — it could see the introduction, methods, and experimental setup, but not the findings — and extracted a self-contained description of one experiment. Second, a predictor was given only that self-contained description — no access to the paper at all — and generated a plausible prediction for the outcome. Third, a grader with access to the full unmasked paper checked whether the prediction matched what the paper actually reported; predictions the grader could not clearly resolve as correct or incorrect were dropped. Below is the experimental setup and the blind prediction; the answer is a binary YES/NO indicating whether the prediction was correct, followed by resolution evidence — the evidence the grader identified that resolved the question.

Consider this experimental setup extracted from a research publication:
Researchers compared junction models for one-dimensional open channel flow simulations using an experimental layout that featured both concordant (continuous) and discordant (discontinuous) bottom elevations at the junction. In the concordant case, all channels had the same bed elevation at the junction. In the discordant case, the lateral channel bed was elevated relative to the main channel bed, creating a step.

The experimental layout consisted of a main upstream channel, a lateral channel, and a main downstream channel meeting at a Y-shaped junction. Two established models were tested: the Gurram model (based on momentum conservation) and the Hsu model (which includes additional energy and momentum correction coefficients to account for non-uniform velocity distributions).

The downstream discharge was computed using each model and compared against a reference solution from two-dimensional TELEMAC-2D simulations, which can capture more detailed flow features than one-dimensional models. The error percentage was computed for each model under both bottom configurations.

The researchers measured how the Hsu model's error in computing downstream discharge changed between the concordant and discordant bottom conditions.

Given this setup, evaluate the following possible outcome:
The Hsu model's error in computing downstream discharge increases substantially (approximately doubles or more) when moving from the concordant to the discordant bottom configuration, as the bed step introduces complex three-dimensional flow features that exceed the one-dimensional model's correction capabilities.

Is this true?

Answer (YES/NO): YES